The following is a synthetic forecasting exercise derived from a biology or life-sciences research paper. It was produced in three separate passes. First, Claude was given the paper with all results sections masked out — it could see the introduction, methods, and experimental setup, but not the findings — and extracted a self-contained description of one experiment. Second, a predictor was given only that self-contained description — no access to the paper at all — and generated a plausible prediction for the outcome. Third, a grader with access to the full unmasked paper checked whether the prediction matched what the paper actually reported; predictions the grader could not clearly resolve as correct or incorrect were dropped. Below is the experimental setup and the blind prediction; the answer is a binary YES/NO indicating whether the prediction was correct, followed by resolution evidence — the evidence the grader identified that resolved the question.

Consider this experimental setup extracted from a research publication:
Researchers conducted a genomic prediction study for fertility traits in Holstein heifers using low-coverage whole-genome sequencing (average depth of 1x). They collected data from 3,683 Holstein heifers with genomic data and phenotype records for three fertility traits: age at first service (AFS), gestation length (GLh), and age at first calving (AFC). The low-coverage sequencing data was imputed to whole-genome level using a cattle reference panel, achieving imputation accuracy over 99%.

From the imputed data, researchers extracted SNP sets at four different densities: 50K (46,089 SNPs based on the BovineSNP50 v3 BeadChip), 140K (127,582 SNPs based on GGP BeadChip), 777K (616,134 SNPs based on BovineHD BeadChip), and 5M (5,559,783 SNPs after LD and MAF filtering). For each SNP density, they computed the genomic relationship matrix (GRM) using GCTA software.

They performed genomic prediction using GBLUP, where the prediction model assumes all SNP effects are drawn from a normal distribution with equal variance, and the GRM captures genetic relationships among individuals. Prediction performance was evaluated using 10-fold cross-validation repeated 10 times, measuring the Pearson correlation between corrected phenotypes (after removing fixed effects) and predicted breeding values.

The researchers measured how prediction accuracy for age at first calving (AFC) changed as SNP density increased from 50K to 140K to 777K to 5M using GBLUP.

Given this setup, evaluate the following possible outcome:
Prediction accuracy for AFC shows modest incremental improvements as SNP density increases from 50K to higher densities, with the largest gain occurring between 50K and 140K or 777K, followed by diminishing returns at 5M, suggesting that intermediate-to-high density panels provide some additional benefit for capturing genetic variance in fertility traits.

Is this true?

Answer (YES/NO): NO